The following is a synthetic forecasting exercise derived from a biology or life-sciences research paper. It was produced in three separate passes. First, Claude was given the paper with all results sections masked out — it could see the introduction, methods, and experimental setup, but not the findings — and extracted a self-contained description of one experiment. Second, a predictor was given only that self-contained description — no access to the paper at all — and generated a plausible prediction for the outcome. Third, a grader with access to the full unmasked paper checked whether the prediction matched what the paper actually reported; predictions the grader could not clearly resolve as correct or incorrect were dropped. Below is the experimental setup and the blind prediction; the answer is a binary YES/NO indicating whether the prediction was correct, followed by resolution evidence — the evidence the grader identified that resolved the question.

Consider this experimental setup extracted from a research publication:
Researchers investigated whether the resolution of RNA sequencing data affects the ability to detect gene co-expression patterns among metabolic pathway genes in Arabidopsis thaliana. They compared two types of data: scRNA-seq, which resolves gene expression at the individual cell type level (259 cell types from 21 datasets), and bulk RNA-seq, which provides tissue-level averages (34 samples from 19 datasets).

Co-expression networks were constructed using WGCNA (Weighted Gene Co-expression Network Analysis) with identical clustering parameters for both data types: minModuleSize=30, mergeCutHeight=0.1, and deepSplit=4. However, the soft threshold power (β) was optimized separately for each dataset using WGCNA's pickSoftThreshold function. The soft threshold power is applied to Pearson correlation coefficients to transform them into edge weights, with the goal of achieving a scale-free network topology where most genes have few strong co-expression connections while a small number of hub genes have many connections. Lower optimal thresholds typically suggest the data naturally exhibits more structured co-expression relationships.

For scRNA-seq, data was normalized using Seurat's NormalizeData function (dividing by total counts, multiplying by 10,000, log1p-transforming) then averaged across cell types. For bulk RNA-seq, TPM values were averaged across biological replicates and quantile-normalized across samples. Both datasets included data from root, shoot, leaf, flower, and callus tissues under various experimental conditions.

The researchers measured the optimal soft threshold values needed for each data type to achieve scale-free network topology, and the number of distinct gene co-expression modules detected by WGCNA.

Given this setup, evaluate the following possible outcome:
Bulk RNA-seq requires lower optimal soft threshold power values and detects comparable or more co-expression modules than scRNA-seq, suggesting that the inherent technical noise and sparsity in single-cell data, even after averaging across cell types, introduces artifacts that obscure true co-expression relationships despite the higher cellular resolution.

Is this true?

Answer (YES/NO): NO